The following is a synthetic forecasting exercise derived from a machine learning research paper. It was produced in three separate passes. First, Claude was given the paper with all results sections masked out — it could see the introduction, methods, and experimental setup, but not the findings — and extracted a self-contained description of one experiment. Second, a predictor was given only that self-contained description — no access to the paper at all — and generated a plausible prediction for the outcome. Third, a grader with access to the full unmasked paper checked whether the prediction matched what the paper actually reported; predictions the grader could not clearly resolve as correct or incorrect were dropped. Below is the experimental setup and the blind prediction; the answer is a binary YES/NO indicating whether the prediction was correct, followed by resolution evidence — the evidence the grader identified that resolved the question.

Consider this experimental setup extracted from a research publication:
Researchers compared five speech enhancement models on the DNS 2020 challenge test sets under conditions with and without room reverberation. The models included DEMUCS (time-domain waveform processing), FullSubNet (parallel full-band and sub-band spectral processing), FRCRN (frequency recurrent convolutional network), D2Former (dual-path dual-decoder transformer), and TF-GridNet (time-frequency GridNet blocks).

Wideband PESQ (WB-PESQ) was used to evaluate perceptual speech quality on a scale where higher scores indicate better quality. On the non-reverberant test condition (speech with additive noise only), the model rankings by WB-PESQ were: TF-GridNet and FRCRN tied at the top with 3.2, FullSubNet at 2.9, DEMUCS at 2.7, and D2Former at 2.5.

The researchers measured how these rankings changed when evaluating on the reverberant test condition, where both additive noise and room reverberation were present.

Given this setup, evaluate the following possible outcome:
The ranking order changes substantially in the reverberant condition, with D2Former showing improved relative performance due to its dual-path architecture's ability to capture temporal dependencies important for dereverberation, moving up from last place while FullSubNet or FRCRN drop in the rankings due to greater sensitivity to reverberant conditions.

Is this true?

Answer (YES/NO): NO